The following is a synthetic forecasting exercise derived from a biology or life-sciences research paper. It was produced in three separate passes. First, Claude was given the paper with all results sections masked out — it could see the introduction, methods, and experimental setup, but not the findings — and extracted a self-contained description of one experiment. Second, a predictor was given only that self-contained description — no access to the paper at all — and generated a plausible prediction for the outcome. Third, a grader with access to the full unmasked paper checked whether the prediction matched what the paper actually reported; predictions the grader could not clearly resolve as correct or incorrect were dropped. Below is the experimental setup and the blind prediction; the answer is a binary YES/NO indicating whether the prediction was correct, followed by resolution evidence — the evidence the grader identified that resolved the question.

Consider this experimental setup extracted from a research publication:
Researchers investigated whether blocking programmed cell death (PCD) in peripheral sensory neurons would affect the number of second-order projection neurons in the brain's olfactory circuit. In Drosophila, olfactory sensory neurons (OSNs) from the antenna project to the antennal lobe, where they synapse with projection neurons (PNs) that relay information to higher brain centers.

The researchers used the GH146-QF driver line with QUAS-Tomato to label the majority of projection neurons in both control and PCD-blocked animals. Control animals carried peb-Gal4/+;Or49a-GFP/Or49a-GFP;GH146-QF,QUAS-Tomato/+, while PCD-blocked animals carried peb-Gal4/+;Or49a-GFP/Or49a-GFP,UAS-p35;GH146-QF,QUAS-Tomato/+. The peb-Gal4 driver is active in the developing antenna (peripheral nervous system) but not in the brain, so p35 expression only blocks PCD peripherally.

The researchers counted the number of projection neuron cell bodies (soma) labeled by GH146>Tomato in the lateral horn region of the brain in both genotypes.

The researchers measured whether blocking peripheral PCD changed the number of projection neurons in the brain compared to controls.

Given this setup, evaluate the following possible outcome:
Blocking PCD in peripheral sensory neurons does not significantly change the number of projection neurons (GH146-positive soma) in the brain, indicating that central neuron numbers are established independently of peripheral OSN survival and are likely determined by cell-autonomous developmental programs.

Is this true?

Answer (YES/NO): YES